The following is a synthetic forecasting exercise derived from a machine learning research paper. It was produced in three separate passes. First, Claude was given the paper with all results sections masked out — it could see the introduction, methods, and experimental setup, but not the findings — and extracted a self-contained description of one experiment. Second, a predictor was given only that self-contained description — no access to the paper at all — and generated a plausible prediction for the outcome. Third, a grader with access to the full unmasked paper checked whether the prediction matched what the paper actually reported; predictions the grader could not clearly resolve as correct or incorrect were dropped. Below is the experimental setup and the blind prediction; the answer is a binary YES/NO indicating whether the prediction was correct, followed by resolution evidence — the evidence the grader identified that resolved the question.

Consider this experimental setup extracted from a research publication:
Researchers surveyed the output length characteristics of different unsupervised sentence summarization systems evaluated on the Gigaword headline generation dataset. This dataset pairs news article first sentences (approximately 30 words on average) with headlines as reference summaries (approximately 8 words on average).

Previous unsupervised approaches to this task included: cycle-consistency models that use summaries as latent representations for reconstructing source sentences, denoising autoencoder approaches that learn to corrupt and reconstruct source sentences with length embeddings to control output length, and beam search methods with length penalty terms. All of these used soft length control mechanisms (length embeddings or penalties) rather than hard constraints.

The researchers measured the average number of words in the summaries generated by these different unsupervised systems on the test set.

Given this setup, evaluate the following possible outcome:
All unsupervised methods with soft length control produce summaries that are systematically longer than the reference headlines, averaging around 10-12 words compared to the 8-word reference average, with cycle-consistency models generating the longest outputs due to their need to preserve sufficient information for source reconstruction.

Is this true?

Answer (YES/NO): NO